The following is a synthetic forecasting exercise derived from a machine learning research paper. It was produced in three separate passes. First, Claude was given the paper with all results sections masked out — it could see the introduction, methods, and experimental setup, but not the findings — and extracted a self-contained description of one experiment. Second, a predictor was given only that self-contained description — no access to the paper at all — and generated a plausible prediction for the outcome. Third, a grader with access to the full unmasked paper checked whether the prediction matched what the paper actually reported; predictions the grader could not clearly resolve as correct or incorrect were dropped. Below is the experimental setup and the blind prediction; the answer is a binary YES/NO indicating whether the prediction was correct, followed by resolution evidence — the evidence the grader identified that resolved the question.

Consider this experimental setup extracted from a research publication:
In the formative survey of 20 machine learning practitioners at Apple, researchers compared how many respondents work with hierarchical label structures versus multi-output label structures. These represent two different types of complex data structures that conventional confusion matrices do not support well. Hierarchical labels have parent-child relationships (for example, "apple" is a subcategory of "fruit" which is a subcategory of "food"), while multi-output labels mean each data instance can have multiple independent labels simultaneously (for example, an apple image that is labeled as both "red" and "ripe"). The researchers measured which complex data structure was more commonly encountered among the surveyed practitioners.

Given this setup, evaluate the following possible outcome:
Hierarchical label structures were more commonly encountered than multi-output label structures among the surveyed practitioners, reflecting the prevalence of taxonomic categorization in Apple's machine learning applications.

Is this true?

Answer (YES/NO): NO